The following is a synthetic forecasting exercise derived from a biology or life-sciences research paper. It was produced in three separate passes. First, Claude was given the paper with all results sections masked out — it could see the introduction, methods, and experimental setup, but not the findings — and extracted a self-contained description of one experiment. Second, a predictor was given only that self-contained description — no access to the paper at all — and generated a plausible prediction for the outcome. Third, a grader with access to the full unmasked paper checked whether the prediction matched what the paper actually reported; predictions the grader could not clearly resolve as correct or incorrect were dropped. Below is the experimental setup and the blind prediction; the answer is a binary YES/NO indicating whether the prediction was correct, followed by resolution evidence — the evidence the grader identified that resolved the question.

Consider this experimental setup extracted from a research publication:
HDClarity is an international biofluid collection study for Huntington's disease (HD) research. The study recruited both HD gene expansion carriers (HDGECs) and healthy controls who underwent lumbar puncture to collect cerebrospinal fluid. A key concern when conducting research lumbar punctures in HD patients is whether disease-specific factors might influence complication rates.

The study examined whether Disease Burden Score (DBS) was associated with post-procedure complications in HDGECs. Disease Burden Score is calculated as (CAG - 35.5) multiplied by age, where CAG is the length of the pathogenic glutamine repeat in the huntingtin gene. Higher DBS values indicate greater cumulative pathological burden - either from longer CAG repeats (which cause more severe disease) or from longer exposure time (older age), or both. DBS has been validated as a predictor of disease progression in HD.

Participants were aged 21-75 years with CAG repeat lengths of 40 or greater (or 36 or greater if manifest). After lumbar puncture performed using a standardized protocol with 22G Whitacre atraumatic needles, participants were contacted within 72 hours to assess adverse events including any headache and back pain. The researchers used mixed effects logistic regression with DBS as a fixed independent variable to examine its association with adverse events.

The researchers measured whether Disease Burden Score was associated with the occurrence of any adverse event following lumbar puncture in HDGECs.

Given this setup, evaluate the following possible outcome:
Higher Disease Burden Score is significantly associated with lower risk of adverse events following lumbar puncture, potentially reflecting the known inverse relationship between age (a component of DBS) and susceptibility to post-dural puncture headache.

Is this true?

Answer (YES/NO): NO